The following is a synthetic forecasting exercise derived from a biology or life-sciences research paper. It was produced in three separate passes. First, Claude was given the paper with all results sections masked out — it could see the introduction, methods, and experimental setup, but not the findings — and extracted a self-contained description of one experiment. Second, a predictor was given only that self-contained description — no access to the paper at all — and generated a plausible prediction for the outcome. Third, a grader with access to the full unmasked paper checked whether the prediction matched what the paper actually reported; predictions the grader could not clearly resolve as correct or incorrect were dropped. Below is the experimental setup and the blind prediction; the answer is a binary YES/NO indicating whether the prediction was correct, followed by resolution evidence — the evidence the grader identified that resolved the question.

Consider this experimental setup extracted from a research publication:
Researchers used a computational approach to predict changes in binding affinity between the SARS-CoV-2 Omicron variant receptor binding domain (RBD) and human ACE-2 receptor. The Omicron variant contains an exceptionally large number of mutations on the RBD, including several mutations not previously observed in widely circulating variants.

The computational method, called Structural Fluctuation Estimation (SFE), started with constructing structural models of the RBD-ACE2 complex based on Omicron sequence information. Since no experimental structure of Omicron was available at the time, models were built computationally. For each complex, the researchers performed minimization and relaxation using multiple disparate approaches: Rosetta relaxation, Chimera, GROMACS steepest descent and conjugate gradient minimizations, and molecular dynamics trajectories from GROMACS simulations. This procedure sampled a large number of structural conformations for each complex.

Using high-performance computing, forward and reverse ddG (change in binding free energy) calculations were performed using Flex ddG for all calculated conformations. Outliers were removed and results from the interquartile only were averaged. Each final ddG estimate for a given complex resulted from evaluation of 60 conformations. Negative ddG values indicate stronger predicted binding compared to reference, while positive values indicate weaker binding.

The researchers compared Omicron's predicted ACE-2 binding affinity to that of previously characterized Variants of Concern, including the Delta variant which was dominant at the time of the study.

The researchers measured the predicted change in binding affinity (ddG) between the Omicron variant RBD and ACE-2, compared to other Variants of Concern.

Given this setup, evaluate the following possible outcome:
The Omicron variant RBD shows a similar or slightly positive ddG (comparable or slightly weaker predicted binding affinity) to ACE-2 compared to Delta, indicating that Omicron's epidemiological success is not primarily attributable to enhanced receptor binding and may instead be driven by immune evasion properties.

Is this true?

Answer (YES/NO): NO